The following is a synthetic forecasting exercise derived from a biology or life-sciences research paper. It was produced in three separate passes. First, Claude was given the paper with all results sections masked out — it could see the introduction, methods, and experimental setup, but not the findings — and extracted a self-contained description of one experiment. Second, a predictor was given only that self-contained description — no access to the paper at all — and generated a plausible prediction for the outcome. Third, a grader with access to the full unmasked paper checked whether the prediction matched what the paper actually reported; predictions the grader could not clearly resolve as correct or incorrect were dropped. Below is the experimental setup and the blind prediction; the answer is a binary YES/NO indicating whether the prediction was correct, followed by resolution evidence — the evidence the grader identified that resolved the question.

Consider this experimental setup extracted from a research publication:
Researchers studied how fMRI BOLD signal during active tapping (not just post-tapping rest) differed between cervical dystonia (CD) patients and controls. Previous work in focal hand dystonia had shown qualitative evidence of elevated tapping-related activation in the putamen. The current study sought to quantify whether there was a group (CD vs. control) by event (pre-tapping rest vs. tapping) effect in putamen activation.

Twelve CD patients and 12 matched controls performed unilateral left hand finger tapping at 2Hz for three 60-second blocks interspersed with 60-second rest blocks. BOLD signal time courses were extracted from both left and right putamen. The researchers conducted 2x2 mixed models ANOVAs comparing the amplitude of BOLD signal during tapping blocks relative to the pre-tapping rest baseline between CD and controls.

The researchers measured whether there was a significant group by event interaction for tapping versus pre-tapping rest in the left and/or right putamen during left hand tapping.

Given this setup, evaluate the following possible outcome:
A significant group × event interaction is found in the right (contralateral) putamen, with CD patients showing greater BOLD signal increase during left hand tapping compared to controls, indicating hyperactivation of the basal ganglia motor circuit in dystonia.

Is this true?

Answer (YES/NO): NO